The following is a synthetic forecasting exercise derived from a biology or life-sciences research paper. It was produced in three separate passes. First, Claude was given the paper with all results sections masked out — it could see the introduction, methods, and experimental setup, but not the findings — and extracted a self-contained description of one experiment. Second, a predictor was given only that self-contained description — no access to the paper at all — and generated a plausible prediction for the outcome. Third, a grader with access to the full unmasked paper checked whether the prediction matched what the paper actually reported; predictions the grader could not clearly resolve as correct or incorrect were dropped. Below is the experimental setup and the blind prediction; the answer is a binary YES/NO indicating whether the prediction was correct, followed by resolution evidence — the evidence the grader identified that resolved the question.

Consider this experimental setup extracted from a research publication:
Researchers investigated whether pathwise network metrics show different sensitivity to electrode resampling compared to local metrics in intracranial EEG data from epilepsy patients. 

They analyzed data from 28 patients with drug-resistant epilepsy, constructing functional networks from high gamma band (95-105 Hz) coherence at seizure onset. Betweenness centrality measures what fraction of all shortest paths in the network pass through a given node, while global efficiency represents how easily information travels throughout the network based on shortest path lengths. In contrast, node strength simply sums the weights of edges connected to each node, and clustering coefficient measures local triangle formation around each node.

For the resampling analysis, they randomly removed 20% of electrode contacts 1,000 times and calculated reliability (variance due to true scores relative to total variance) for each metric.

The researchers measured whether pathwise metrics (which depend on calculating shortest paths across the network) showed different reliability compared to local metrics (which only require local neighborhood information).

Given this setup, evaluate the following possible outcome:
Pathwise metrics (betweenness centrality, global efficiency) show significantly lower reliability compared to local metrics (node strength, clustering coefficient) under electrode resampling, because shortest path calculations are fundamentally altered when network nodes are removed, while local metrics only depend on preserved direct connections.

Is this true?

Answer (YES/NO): NO